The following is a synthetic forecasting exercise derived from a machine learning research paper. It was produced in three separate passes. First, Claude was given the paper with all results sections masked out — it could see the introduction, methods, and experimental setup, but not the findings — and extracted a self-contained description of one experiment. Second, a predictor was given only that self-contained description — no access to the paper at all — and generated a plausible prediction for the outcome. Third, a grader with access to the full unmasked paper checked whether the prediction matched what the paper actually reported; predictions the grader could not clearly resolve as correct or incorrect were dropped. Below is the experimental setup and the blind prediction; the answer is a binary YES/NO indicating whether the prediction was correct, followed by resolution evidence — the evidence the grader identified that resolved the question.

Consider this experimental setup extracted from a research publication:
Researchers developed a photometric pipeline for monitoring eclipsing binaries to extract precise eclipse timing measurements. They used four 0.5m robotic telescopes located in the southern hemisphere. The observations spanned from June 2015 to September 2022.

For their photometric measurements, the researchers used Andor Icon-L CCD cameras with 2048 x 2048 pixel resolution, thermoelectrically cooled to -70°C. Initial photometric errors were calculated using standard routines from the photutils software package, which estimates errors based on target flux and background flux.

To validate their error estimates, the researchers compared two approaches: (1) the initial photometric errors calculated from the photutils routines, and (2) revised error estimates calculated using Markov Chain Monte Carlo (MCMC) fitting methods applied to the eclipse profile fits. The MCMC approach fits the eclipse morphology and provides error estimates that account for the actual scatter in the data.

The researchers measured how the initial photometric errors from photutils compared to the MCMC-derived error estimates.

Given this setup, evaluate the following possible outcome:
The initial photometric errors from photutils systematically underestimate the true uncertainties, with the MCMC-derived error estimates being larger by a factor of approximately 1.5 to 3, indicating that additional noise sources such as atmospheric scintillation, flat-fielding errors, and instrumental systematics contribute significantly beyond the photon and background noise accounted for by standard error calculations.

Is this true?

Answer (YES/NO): NO